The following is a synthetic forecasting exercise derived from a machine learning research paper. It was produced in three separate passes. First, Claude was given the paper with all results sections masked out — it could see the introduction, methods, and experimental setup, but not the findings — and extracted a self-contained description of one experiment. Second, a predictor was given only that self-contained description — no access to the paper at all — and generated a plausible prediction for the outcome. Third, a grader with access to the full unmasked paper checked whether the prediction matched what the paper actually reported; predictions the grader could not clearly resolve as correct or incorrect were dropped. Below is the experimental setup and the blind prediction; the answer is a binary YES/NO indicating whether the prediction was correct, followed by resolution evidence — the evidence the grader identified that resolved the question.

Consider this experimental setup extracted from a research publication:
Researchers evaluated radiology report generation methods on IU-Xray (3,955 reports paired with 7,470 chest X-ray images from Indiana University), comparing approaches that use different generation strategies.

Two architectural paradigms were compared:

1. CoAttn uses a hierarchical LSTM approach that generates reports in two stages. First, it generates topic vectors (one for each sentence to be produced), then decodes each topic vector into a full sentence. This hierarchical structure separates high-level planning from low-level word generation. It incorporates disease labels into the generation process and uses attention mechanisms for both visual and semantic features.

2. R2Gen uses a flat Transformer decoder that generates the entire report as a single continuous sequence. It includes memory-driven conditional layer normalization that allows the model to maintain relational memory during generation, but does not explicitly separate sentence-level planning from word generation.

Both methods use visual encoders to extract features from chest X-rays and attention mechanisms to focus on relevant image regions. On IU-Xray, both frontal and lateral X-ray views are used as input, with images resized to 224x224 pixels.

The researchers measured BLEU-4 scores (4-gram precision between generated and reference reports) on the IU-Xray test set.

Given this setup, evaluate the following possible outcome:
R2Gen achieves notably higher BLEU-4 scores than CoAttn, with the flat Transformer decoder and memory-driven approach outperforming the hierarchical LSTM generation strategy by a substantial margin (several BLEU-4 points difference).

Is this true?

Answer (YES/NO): NO